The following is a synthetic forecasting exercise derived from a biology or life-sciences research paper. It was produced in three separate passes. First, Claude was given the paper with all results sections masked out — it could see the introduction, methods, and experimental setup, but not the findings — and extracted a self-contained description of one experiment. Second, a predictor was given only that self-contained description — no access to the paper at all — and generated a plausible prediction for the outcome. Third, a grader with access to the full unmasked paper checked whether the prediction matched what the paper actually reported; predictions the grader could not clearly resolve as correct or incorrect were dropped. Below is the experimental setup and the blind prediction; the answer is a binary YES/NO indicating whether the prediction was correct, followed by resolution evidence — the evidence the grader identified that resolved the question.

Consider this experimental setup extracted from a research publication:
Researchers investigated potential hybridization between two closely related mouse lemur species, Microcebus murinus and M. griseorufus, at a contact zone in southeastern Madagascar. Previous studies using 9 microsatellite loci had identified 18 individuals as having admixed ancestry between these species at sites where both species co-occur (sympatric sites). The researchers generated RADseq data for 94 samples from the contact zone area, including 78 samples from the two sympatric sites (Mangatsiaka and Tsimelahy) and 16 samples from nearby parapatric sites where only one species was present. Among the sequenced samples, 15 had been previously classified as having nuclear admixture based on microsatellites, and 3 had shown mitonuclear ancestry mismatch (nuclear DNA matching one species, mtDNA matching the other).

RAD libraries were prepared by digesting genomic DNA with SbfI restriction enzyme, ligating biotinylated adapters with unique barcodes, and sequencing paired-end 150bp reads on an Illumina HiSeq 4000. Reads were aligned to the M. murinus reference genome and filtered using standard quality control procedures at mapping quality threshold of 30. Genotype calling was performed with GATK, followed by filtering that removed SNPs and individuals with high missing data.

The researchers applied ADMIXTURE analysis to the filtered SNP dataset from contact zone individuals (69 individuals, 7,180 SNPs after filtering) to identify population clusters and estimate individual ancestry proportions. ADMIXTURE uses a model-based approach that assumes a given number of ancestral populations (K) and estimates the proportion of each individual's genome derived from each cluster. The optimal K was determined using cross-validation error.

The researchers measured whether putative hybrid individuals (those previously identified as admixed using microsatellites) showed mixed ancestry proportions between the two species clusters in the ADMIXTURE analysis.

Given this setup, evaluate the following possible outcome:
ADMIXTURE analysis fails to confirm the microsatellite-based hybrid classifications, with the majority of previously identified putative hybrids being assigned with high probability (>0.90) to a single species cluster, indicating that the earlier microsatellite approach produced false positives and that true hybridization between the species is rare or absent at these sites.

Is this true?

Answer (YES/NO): YES